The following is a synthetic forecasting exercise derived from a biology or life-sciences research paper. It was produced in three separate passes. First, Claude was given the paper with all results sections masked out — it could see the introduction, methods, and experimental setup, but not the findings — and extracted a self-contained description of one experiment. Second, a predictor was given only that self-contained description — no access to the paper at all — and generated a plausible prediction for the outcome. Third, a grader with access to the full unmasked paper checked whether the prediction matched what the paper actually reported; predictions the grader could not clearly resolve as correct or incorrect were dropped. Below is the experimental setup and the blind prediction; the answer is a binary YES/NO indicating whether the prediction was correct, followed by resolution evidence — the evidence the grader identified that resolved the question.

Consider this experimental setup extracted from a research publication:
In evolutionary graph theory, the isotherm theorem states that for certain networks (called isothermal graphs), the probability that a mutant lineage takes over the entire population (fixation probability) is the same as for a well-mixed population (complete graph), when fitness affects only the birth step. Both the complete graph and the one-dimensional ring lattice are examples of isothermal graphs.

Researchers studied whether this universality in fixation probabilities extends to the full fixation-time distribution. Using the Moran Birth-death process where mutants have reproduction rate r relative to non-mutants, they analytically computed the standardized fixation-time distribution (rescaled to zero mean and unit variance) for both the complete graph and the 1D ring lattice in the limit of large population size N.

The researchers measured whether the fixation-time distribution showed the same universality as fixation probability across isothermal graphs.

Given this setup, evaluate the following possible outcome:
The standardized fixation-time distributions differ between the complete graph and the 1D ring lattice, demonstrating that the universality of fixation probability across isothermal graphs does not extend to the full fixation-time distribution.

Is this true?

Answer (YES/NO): YES